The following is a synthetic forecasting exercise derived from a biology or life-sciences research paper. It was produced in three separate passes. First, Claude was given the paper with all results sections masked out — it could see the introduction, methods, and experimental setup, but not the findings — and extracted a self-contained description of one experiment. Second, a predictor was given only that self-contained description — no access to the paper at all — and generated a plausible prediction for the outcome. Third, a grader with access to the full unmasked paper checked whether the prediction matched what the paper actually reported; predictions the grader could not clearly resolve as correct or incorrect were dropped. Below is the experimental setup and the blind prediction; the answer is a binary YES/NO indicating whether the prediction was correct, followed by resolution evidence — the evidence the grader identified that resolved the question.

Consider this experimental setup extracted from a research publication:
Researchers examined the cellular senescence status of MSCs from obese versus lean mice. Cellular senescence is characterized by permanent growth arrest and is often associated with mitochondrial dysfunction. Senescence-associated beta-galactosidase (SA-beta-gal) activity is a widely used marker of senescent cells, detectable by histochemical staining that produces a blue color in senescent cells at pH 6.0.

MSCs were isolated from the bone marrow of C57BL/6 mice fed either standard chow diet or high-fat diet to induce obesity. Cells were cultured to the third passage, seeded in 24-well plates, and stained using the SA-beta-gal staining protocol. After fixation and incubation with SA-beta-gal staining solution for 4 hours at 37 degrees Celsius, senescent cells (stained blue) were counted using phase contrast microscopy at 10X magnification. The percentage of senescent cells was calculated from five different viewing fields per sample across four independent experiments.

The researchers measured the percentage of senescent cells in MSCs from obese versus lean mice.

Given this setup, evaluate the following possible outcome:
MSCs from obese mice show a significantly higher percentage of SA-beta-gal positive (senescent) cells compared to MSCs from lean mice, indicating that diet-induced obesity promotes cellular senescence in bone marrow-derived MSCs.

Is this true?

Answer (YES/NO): NO